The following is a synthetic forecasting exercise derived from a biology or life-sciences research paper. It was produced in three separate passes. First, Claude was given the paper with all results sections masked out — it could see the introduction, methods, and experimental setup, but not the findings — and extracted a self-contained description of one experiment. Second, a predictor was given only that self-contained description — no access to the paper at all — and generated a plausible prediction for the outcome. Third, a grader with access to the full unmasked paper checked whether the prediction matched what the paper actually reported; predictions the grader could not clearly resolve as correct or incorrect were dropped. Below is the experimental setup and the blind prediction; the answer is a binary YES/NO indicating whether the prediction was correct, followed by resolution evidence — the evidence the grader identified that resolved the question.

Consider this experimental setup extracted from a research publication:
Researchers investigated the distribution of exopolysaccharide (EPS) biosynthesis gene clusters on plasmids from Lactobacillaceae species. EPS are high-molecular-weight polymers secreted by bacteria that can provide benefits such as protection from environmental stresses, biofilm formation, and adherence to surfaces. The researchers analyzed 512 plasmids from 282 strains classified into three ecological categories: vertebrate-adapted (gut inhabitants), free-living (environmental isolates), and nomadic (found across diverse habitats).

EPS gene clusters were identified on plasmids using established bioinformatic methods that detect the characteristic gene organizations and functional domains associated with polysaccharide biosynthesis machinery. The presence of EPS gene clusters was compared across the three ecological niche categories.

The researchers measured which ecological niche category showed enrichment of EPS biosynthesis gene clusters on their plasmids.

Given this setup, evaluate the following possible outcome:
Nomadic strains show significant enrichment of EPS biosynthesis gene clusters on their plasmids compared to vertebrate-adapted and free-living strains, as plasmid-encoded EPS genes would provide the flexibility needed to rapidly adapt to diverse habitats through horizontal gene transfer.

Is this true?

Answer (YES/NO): NO